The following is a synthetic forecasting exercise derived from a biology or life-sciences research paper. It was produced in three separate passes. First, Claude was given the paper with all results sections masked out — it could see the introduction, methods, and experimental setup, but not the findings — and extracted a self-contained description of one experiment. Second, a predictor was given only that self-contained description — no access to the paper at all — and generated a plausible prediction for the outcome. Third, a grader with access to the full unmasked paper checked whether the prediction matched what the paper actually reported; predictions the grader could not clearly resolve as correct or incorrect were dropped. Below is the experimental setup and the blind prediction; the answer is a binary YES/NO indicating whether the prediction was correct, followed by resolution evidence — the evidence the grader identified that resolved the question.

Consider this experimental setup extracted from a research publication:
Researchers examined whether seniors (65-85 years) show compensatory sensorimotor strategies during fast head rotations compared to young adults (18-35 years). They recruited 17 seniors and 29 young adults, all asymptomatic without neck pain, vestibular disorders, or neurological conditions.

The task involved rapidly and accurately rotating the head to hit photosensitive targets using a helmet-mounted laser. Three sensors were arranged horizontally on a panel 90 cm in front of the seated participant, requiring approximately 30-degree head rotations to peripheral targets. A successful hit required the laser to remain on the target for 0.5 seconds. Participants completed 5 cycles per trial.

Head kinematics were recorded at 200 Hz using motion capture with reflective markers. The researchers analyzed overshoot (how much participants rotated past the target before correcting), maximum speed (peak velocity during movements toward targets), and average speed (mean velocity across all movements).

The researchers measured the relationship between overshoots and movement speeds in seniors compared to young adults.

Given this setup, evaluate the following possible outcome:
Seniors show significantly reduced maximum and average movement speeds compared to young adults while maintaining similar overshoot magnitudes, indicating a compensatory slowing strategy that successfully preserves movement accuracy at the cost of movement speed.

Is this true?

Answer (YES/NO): NO